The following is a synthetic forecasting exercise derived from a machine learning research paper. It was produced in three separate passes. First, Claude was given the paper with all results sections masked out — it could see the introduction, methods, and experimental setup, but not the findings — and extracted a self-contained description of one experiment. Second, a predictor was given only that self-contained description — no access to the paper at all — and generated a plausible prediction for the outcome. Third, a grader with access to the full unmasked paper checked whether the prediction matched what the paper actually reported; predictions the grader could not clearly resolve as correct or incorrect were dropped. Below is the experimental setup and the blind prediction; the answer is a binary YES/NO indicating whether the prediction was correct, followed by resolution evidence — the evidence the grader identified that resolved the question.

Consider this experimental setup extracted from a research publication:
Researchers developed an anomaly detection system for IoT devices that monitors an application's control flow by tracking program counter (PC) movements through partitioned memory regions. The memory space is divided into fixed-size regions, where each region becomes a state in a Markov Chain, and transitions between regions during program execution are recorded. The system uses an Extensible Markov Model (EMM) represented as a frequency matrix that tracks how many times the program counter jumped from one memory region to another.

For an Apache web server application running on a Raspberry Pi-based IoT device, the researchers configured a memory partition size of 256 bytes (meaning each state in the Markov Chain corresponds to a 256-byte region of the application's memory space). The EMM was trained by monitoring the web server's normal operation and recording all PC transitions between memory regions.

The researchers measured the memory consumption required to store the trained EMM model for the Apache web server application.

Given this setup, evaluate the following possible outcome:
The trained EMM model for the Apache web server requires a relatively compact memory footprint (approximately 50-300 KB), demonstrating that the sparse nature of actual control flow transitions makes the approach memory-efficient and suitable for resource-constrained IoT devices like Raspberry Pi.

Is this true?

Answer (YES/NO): NO